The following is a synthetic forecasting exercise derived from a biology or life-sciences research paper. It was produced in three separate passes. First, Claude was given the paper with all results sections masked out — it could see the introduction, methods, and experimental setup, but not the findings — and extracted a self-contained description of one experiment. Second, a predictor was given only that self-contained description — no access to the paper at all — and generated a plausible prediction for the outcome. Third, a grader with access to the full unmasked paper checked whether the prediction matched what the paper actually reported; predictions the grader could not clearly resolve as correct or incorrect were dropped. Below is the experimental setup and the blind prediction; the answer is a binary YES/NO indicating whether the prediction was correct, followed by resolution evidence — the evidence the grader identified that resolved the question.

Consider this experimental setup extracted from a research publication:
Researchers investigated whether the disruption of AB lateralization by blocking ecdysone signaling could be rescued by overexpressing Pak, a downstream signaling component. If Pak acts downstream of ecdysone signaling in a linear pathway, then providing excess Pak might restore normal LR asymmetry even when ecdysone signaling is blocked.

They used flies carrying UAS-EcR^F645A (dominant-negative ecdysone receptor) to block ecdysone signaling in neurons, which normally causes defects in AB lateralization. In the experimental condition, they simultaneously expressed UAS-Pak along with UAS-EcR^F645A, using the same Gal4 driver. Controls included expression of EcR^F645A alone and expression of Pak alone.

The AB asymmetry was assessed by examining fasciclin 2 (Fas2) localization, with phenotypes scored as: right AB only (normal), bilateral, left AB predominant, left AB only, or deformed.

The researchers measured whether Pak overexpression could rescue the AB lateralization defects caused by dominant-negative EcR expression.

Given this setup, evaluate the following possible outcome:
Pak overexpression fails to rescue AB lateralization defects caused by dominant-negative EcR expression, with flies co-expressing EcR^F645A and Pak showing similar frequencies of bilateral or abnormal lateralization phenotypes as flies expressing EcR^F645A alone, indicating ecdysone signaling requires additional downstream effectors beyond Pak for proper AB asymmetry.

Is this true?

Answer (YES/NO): NO